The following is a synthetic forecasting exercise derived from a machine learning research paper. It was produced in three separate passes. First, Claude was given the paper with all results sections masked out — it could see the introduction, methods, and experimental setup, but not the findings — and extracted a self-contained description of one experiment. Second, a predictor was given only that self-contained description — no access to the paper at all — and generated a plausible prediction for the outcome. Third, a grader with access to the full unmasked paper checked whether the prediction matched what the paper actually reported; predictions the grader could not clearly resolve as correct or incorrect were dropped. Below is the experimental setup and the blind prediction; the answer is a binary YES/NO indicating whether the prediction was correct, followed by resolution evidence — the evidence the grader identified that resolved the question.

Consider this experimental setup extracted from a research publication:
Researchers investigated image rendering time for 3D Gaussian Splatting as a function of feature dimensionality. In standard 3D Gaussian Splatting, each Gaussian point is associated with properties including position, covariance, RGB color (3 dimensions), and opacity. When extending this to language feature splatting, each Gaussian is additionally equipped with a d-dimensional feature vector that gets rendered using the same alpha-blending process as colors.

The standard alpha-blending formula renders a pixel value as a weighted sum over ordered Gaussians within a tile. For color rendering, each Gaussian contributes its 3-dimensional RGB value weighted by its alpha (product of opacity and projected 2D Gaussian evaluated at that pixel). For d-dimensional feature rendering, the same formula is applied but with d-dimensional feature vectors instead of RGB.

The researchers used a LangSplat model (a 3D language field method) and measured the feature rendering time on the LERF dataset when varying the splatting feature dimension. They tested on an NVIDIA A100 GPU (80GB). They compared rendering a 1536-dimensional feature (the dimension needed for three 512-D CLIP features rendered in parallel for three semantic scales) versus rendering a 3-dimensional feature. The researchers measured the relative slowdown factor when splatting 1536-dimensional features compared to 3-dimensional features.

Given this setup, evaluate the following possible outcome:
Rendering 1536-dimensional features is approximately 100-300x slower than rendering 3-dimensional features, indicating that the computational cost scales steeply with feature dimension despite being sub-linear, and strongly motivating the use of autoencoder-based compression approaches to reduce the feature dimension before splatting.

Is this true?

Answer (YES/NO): NO